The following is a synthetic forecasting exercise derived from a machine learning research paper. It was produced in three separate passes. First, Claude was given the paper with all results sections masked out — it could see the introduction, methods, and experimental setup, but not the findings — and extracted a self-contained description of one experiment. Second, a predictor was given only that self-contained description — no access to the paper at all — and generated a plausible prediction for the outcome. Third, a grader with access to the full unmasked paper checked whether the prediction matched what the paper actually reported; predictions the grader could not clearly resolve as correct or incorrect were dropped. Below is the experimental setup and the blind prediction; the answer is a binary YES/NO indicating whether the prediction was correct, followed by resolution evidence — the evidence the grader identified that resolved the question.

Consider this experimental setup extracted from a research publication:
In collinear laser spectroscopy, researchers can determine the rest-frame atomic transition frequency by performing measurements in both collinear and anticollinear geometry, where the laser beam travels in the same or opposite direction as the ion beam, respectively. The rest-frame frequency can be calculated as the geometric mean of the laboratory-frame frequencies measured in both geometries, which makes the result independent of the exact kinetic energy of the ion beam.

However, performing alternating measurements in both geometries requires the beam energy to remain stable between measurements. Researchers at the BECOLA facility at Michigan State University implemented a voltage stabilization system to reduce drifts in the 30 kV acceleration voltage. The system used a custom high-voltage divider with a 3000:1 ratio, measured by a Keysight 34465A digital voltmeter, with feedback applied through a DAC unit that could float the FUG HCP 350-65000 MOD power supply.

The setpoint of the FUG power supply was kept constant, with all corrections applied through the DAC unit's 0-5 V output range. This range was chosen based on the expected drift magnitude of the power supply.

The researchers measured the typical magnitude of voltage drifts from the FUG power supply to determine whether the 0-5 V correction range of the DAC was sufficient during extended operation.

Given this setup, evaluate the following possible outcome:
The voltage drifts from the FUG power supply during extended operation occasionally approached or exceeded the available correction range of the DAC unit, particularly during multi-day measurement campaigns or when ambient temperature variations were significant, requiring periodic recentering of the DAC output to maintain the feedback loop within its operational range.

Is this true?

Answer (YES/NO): NO